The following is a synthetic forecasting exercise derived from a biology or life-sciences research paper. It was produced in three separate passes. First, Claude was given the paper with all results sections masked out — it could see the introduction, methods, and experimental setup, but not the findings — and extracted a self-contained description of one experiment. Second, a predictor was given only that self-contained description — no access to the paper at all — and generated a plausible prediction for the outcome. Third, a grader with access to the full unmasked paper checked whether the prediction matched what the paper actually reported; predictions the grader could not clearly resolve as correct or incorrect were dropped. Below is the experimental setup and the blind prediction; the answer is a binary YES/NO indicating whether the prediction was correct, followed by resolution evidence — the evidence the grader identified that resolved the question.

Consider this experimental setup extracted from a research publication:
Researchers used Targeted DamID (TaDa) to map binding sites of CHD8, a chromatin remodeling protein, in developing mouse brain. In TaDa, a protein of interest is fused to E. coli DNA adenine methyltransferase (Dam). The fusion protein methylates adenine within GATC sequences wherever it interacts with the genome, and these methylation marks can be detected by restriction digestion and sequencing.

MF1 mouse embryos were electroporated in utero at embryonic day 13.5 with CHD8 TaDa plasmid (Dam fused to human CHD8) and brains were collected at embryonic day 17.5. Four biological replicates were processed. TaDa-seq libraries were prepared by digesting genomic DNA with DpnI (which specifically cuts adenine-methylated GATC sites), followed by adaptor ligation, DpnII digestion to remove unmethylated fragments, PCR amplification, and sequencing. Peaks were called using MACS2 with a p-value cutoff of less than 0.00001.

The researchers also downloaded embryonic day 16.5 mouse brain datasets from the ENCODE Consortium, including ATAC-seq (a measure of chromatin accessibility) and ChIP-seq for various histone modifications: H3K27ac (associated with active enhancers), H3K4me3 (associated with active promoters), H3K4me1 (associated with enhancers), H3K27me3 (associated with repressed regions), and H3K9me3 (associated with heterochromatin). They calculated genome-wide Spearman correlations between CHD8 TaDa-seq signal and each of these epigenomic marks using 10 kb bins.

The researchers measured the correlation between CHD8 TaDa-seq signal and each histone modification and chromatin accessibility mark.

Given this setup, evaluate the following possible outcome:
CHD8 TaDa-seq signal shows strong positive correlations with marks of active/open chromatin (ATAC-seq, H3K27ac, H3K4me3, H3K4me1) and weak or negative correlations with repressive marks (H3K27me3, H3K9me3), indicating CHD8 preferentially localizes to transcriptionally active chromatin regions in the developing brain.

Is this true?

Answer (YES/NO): YES